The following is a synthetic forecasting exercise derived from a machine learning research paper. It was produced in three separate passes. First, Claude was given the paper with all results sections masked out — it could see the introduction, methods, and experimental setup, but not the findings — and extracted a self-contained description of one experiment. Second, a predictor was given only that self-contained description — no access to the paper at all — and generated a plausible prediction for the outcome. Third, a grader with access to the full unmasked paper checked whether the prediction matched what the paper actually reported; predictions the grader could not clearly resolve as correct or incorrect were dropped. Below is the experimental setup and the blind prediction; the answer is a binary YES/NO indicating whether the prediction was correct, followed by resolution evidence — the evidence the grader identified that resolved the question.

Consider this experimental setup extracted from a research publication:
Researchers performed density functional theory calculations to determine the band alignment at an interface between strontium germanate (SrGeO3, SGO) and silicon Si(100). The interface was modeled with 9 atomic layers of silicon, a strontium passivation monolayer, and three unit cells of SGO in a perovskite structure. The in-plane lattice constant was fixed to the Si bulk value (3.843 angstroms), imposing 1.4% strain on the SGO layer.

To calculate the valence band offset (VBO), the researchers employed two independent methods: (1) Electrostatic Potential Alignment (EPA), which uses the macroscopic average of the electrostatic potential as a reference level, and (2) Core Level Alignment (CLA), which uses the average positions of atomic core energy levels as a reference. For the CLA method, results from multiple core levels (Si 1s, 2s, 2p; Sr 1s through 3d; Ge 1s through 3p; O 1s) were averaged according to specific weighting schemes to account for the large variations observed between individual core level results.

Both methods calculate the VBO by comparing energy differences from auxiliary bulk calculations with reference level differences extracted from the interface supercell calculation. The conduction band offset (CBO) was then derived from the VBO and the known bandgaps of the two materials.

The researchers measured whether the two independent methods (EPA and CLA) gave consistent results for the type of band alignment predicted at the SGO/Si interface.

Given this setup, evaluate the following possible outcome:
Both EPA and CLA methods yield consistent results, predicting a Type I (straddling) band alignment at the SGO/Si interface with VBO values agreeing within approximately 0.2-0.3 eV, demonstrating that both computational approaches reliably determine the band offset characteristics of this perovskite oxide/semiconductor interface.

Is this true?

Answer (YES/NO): NO